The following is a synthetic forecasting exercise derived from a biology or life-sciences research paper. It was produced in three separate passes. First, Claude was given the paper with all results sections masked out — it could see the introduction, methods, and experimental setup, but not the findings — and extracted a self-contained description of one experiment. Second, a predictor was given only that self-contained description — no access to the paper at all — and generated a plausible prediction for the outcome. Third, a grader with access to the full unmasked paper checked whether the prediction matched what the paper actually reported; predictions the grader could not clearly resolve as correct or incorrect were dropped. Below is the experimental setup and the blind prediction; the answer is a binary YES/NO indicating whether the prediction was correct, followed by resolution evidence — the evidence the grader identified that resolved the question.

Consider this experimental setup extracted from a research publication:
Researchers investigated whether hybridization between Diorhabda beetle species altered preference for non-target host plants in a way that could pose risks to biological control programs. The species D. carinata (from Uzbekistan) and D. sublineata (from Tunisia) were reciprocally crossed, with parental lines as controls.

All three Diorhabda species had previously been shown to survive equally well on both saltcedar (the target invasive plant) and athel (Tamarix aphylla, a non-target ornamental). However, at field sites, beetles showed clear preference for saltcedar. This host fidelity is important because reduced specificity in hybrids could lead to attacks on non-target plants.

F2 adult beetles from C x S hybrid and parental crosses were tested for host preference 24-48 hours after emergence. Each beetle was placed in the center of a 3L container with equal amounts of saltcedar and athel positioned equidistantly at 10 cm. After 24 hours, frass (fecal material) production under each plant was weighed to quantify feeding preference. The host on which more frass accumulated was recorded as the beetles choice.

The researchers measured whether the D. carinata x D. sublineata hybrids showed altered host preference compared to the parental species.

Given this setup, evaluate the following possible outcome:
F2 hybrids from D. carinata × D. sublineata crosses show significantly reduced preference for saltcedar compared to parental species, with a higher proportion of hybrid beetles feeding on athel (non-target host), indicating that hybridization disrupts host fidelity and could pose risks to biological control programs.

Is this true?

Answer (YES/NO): NO